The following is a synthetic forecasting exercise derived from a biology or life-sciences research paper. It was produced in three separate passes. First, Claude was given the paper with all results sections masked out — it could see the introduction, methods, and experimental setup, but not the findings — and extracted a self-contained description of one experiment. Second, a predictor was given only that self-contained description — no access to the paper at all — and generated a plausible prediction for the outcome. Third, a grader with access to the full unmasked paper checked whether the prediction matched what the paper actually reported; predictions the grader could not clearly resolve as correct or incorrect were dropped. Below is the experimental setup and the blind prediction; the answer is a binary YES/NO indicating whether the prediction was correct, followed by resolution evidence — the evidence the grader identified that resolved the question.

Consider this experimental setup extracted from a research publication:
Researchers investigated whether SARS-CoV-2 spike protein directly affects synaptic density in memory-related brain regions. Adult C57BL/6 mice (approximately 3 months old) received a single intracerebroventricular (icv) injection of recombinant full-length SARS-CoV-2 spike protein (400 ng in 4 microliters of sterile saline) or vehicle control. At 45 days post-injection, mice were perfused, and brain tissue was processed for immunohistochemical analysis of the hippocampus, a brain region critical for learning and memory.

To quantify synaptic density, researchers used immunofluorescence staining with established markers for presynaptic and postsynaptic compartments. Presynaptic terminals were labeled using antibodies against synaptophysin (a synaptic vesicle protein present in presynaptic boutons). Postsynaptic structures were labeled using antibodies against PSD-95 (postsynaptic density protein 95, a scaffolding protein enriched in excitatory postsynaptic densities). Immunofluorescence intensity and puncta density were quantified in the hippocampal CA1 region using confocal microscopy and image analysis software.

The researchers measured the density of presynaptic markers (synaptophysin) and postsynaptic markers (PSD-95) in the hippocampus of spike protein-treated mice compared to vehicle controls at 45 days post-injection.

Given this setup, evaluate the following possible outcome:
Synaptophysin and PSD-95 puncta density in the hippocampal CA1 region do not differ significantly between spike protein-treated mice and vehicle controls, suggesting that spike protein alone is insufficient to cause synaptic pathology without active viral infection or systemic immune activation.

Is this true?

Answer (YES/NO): NO